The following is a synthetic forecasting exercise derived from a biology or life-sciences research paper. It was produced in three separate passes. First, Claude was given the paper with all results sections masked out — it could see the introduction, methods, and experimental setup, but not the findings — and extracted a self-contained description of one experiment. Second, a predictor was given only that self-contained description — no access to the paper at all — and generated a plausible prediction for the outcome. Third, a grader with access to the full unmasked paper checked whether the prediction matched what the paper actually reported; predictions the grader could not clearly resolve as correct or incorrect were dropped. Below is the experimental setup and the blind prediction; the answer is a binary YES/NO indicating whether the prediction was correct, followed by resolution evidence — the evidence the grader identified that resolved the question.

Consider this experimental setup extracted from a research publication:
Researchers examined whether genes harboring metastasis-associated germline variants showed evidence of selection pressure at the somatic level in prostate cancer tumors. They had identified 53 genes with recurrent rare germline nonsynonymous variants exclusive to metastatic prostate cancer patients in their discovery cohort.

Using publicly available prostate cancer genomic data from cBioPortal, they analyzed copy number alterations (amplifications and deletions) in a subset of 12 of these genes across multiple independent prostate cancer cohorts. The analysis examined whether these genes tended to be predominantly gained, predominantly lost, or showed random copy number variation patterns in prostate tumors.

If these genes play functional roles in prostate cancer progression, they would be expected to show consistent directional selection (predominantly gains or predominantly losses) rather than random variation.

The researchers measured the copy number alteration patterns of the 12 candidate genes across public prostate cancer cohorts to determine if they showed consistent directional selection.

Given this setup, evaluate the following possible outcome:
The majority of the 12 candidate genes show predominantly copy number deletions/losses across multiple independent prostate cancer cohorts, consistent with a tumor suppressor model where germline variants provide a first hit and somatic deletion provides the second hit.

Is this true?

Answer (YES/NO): NO